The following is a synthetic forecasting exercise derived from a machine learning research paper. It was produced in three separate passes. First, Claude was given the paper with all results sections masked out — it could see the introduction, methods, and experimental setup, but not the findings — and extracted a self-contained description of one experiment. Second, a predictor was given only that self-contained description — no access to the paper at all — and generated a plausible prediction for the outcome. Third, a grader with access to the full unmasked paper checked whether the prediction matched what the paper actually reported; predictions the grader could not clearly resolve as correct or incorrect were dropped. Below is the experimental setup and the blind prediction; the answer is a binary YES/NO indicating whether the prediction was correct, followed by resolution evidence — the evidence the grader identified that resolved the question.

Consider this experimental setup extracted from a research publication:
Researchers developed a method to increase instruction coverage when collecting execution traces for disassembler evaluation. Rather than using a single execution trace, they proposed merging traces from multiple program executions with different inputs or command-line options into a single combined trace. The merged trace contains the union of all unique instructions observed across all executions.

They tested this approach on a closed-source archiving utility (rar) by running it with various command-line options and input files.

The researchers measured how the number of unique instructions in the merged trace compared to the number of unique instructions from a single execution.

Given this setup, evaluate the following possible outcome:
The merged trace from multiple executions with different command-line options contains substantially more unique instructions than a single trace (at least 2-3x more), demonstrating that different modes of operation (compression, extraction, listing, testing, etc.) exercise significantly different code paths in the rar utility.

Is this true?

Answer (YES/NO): YES